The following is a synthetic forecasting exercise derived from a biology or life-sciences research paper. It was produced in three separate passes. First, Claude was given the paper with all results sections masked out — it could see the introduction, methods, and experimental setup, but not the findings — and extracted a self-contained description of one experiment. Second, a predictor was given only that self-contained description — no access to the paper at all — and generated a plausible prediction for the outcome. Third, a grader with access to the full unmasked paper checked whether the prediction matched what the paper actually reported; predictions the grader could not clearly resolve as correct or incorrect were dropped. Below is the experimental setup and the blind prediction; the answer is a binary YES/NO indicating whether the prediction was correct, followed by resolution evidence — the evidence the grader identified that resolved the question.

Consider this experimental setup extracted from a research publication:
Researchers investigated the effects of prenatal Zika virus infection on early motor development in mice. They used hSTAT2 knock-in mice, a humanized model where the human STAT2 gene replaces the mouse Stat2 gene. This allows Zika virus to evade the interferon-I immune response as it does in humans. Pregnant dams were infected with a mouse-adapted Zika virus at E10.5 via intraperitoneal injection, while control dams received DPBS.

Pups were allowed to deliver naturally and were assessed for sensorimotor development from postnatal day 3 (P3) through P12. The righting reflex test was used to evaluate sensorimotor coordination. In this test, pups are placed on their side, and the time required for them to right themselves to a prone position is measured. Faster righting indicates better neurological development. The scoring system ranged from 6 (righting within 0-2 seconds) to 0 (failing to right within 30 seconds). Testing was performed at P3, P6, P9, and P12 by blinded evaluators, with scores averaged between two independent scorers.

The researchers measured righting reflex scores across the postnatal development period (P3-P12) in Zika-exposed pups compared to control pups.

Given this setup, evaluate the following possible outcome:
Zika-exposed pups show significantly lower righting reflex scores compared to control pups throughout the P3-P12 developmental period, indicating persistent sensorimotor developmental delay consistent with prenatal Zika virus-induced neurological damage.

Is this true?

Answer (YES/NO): NO